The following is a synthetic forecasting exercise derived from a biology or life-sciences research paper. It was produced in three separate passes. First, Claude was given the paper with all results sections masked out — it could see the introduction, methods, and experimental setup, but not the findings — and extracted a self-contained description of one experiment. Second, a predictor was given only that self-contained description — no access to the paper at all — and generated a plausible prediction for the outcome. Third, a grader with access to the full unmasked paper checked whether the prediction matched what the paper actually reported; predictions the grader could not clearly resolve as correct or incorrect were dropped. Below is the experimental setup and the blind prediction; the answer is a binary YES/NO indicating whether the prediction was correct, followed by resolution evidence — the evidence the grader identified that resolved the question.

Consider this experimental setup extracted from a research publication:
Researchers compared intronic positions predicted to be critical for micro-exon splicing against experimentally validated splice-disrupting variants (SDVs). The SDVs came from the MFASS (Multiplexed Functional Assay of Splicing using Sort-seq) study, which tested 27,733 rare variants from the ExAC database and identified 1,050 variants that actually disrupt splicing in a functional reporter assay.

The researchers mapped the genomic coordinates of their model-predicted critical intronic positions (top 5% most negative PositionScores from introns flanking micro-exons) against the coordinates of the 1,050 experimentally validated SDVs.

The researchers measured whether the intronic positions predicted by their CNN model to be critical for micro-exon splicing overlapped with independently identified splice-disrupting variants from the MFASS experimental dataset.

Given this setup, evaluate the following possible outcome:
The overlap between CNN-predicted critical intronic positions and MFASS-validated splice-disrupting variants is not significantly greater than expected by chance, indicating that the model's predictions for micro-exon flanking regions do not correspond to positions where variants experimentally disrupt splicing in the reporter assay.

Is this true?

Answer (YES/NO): NO